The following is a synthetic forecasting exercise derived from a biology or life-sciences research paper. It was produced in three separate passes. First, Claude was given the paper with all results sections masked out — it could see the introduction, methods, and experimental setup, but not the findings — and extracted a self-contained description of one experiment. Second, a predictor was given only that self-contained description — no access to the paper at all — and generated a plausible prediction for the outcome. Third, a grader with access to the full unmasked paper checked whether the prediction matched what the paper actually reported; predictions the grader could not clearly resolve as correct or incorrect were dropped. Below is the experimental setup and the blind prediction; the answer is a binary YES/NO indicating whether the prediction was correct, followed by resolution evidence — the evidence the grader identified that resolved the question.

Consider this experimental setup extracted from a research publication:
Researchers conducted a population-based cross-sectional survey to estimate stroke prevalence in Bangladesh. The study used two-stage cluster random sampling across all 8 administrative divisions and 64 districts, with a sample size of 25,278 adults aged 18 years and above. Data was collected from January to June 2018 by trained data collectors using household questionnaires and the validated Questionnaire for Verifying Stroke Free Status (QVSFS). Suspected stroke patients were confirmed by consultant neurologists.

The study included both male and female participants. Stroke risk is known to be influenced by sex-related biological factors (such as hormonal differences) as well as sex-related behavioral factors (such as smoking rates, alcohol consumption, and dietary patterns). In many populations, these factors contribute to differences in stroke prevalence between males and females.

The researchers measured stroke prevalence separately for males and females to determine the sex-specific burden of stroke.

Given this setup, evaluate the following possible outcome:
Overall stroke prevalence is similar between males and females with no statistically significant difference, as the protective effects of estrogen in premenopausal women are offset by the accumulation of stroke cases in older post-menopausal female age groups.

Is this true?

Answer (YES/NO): NO